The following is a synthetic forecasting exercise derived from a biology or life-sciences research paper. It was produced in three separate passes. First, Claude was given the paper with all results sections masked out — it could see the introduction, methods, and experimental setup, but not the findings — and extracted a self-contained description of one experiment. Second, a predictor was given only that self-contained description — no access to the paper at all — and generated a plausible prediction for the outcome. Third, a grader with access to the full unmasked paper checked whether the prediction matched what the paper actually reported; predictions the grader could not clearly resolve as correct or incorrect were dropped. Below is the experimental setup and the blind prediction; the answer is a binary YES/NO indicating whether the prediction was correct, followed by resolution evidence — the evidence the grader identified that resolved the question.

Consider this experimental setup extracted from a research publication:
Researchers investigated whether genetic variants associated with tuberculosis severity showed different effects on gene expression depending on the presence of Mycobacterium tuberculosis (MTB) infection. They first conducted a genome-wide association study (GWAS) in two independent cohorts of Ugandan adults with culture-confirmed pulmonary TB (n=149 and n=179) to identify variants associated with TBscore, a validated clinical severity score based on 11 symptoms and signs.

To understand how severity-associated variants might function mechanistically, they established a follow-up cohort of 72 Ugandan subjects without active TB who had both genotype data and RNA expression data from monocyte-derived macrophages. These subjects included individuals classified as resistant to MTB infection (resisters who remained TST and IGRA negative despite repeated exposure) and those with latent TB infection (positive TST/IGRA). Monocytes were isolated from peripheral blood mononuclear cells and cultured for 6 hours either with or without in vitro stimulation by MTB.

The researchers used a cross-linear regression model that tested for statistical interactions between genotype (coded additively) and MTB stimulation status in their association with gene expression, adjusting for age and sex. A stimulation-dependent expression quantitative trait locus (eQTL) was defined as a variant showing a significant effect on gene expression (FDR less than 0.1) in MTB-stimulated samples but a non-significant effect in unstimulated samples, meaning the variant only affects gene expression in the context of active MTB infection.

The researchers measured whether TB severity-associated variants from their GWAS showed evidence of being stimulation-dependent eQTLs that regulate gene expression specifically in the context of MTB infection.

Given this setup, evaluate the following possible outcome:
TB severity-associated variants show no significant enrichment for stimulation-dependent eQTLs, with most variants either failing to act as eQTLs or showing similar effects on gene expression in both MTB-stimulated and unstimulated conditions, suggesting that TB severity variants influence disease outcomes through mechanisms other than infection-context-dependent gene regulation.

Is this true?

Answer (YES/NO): NO